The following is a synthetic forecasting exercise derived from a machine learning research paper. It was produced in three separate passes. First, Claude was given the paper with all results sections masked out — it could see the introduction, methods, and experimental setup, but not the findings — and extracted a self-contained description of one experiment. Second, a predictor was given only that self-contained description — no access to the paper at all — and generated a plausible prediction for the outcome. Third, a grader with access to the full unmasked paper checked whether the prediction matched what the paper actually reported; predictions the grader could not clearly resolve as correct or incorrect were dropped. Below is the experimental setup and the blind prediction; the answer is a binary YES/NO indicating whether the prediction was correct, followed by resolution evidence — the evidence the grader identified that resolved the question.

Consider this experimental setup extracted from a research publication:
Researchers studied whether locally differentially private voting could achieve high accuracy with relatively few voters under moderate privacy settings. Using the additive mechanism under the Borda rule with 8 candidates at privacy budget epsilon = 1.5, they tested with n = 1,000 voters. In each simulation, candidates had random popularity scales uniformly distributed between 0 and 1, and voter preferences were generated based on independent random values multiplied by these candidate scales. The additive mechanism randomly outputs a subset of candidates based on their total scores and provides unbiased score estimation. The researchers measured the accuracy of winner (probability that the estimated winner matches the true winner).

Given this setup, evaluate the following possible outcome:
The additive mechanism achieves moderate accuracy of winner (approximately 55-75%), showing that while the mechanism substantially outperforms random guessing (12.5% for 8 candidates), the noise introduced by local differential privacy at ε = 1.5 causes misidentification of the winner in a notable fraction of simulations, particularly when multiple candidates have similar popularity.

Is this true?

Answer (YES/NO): NO